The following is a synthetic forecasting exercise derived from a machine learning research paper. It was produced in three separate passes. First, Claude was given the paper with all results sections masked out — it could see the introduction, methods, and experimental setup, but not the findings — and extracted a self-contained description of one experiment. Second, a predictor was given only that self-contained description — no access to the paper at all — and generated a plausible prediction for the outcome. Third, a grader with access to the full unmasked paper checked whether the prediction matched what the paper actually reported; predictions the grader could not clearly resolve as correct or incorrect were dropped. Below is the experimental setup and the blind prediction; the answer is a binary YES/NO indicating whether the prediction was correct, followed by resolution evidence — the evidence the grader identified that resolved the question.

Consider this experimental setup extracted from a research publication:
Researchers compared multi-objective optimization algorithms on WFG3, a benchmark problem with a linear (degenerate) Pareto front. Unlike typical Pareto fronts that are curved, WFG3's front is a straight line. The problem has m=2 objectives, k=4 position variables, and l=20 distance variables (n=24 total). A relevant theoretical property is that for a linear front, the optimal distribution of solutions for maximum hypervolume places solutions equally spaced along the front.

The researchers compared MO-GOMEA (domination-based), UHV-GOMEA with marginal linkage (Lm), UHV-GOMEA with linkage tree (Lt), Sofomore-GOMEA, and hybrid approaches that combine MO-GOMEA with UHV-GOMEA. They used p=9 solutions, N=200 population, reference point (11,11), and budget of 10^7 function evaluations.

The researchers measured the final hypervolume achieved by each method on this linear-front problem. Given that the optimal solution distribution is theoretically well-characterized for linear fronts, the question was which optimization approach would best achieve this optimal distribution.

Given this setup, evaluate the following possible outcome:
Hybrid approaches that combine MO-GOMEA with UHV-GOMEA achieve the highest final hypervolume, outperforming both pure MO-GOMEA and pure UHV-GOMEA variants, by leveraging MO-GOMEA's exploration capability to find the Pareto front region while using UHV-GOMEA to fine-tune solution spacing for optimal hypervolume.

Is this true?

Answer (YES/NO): NO